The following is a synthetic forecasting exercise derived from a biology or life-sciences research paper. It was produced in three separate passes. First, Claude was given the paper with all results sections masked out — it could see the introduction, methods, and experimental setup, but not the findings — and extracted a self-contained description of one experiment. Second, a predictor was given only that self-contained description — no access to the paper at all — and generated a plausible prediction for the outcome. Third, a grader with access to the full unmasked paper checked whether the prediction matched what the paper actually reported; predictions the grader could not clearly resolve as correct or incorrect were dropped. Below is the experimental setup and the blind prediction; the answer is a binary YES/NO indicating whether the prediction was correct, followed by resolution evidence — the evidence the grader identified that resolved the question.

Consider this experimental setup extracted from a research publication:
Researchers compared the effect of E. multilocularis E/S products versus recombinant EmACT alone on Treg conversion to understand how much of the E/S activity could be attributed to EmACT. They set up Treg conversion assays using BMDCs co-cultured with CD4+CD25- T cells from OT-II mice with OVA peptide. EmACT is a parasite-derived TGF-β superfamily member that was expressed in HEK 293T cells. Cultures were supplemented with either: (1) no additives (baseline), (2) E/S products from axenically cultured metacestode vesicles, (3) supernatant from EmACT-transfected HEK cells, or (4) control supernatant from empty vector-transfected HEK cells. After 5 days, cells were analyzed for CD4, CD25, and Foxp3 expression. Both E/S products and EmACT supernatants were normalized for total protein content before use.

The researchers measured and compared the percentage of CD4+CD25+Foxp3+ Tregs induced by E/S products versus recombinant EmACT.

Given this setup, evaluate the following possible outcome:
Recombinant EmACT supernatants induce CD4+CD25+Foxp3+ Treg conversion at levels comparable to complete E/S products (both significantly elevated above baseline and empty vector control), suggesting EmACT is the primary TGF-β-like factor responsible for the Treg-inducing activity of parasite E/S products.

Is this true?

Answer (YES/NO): NO